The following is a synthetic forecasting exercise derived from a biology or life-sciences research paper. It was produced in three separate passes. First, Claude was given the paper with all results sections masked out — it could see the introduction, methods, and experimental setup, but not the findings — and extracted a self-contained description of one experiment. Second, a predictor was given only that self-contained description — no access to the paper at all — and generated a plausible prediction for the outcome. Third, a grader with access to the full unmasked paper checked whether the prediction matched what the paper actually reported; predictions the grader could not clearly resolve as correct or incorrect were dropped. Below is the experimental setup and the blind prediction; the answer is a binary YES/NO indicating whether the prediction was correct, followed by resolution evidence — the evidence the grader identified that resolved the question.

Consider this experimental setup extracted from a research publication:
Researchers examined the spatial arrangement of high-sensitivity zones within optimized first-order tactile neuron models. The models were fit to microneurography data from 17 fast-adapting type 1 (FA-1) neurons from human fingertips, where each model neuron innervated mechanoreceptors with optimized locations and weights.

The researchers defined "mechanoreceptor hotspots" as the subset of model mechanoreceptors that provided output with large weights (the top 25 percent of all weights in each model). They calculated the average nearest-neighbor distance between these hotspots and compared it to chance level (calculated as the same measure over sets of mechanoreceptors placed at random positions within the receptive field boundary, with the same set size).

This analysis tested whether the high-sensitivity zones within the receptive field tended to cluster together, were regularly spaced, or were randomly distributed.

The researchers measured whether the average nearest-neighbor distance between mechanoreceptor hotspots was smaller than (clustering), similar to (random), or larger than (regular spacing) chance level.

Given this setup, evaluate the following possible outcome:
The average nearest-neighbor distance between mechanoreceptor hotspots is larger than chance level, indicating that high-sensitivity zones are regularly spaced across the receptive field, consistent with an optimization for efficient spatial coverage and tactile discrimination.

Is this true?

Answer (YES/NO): NO